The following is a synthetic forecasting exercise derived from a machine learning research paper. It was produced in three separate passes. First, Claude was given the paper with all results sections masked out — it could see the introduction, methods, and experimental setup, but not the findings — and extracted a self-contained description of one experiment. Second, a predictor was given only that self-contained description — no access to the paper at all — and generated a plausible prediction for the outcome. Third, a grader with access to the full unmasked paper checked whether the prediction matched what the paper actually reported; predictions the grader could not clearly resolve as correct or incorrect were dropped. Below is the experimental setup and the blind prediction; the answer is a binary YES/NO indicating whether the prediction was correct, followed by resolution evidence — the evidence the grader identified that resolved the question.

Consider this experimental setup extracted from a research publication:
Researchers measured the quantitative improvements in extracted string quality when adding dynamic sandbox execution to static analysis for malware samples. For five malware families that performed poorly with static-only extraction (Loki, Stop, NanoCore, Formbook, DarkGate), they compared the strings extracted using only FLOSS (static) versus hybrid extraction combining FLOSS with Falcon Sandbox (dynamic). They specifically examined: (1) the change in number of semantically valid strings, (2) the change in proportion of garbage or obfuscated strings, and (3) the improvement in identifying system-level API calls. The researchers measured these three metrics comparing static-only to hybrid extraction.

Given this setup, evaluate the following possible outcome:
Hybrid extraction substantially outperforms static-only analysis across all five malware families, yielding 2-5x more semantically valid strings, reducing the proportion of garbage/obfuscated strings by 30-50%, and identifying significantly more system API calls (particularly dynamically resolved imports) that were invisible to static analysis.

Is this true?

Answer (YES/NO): NO